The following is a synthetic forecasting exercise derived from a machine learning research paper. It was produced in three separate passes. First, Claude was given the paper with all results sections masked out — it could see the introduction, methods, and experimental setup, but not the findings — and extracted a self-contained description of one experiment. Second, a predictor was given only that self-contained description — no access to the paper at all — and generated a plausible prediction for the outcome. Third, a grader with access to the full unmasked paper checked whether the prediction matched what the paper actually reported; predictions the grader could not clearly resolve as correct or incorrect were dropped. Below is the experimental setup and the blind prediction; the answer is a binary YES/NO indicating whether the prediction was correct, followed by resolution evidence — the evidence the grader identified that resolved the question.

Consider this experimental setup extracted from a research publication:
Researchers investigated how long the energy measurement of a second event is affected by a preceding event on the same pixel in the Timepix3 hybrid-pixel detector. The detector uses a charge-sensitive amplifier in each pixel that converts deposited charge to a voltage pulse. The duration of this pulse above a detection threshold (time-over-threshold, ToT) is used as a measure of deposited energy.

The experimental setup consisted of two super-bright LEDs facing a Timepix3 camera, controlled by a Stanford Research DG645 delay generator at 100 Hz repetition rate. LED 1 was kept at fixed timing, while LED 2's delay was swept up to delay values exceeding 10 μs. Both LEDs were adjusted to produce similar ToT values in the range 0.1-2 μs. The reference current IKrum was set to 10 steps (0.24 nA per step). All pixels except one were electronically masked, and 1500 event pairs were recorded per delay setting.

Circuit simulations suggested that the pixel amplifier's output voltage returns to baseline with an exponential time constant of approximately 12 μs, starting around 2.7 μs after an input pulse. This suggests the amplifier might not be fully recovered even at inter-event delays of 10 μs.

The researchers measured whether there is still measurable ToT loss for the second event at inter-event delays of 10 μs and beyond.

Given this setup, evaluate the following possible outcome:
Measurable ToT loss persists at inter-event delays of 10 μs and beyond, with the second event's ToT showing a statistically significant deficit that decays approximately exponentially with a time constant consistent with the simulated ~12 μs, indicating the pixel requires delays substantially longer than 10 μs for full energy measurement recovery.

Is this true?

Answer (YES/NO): NO